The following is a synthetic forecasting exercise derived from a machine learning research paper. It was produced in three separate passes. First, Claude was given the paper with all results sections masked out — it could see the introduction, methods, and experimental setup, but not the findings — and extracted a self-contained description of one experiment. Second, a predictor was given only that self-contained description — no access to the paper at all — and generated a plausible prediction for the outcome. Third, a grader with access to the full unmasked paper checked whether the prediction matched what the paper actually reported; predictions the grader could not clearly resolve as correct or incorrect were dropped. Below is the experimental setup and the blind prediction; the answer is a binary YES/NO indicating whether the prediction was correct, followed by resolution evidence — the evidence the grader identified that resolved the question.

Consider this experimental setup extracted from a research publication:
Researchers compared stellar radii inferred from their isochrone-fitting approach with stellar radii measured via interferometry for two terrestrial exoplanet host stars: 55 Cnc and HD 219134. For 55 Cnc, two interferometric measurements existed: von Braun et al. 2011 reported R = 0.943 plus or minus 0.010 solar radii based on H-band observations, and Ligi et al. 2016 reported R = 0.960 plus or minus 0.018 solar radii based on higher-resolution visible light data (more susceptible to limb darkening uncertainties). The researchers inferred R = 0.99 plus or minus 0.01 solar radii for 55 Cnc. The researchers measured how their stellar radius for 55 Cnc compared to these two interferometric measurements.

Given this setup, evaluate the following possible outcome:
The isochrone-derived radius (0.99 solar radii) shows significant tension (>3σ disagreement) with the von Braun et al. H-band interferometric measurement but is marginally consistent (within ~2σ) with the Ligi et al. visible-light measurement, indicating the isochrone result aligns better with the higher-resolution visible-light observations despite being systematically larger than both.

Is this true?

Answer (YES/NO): NO